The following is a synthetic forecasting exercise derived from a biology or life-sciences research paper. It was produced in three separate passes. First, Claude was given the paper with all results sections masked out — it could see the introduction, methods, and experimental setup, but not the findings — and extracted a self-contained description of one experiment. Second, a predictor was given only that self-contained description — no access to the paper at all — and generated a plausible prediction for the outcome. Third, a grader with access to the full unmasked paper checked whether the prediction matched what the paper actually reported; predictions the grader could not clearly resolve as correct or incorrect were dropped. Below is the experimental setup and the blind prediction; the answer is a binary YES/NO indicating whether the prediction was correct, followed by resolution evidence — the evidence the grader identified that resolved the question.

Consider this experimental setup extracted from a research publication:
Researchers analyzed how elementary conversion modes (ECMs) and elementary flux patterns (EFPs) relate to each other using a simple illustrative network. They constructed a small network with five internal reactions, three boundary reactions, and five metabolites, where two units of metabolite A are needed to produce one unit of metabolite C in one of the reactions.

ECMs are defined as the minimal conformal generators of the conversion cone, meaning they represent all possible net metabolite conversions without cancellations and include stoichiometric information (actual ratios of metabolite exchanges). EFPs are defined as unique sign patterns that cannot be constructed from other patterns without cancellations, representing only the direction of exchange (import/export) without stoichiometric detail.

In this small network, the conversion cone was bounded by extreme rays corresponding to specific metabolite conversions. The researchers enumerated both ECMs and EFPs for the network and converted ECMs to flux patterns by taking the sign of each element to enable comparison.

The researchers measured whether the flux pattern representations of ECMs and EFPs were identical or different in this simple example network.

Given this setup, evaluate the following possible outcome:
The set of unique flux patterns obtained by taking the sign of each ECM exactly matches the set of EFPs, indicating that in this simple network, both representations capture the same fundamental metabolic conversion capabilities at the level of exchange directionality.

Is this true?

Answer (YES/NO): YES